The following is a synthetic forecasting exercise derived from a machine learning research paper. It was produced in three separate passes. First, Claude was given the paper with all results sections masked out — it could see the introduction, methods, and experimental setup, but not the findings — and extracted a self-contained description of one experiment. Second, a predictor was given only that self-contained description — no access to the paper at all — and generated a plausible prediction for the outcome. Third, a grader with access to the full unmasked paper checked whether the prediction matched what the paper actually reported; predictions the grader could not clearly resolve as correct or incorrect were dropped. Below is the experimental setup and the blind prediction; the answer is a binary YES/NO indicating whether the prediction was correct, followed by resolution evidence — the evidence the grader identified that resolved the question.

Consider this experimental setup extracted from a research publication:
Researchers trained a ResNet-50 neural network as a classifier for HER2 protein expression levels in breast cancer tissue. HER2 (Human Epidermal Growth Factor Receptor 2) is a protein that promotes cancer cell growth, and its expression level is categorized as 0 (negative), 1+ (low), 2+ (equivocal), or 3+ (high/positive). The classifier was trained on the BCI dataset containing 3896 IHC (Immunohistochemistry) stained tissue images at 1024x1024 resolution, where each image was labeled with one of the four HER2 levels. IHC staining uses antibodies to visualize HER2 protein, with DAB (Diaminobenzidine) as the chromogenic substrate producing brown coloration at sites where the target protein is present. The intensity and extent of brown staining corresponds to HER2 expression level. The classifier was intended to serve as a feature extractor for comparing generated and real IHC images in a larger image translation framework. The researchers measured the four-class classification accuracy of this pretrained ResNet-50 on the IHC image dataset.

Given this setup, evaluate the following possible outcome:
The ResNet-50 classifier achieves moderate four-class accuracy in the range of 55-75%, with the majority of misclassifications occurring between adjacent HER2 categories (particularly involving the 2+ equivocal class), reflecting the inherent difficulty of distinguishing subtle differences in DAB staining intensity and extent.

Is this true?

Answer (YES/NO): NO